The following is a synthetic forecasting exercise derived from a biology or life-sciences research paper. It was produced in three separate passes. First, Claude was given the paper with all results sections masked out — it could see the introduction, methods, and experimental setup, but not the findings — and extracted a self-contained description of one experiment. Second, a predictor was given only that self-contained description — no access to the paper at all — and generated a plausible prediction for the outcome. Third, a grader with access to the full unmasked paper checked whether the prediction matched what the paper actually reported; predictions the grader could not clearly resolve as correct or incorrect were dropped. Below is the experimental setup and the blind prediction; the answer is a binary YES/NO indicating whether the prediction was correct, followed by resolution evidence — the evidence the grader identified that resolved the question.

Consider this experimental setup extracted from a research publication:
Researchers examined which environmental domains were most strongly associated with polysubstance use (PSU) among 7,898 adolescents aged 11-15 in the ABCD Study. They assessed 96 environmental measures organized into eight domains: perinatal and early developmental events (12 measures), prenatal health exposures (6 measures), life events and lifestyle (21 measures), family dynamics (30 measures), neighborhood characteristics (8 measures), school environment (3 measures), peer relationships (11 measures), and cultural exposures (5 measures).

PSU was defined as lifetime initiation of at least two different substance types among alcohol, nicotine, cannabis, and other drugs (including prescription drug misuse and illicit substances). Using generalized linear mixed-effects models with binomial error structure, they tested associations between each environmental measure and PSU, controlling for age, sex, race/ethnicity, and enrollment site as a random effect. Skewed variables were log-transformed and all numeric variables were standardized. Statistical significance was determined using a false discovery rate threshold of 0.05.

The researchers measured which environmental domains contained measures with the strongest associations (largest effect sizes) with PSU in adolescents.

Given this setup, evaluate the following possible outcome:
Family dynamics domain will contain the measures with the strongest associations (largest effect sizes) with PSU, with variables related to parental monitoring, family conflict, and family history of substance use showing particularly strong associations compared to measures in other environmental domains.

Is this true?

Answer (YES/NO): NO